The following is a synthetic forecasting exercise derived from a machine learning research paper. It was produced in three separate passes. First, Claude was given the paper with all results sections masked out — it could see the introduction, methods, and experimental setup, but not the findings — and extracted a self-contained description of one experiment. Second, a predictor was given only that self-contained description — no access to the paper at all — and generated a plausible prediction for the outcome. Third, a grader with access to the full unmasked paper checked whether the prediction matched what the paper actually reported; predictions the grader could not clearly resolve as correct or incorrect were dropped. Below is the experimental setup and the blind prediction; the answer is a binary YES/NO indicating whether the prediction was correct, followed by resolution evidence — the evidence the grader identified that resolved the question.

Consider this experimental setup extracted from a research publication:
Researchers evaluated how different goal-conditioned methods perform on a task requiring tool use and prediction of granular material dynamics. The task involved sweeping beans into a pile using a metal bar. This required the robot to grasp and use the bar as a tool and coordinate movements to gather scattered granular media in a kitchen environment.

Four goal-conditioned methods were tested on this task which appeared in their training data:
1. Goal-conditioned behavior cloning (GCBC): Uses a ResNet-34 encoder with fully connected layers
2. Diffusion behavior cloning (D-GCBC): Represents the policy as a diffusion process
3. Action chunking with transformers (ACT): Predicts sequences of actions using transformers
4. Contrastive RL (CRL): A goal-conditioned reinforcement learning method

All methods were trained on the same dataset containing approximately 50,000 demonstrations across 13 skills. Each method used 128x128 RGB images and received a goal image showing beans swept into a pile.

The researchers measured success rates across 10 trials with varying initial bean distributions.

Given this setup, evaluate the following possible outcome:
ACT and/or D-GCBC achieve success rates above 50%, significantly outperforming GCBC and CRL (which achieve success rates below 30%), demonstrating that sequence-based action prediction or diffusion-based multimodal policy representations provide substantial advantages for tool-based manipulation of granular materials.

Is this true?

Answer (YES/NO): NO